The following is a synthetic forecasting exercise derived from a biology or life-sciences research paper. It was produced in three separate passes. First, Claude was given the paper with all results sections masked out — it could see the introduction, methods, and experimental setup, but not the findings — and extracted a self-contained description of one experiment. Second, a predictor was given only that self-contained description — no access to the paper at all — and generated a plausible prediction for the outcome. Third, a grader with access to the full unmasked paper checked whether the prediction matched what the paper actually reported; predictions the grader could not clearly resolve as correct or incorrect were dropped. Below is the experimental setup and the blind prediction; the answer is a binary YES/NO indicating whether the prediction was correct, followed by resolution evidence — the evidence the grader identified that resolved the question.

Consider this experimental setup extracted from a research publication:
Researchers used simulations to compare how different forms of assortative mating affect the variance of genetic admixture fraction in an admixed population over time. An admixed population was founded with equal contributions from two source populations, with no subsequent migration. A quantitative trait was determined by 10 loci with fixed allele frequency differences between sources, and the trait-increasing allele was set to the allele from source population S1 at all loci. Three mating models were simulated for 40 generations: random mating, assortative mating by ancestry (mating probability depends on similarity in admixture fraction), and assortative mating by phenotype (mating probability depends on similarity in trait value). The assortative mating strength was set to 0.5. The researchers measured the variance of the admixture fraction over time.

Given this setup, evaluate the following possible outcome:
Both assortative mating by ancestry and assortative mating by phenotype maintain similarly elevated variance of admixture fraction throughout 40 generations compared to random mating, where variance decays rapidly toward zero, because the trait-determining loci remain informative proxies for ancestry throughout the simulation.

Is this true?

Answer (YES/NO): NO